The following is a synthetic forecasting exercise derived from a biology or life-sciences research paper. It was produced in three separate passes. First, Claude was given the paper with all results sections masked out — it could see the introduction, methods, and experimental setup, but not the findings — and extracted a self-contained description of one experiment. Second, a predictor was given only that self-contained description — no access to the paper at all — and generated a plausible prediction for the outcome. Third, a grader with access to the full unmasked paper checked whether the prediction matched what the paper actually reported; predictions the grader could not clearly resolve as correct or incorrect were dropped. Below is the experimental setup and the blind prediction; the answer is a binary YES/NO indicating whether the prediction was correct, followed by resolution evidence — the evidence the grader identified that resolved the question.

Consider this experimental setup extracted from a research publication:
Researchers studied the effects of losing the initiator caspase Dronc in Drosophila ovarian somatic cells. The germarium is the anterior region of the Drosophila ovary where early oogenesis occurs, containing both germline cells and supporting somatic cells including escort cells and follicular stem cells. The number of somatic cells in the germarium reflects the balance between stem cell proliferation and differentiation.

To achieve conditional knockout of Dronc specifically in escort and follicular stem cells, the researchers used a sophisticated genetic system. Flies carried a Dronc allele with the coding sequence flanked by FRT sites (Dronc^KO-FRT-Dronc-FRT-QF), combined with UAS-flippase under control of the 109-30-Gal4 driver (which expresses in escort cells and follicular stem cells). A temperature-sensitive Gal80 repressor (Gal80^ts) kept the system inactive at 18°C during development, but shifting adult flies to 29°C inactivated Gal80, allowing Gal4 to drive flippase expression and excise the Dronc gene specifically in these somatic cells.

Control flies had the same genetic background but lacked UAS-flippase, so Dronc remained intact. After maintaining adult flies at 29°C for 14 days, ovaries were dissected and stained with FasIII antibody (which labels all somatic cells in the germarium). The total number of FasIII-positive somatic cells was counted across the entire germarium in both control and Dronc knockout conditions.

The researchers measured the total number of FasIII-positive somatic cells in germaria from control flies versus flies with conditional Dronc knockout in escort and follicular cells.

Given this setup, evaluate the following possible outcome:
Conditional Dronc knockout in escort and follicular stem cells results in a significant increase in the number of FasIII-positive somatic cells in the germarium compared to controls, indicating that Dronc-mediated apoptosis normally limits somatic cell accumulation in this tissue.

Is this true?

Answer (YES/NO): NO